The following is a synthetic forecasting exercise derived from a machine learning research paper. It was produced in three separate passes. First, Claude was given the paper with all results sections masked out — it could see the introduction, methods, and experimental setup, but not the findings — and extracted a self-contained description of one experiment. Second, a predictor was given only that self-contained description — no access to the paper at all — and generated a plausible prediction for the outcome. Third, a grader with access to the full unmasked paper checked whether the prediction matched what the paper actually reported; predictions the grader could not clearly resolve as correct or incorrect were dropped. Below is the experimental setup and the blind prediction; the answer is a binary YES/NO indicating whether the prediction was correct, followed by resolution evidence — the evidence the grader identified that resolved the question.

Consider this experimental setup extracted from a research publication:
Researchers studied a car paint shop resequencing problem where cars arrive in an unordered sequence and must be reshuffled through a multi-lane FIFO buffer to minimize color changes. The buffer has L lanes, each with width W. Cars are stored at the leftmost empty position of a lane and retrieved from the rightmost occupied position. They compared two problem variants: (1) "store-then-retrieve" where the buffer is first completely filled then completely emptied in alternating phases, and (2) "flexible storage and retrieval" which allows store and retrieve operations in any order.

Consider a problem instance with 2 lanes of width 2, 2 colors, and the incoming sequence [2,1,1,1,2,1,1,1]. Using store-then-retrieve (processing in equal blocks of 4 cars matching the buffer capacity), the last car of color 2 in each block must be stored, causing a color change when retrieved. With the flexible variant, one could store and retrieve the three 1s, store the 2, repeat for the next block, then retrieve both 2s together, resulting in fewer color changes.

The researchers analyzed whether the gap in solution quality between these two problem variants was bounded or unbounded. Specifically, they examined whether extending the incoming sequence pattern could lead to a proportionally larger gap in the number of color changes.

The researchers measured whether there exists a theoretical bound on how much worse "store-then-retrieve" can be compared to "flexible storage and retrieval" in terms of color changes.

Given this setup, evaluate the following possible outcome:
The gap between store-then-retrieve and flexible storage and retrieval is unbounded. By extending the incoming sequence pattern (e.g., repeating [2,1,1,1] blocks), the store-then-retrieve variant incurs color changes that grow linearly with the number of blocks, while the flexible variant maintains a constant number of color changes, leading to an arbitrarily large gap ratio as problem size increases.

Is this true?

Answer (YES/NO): YES